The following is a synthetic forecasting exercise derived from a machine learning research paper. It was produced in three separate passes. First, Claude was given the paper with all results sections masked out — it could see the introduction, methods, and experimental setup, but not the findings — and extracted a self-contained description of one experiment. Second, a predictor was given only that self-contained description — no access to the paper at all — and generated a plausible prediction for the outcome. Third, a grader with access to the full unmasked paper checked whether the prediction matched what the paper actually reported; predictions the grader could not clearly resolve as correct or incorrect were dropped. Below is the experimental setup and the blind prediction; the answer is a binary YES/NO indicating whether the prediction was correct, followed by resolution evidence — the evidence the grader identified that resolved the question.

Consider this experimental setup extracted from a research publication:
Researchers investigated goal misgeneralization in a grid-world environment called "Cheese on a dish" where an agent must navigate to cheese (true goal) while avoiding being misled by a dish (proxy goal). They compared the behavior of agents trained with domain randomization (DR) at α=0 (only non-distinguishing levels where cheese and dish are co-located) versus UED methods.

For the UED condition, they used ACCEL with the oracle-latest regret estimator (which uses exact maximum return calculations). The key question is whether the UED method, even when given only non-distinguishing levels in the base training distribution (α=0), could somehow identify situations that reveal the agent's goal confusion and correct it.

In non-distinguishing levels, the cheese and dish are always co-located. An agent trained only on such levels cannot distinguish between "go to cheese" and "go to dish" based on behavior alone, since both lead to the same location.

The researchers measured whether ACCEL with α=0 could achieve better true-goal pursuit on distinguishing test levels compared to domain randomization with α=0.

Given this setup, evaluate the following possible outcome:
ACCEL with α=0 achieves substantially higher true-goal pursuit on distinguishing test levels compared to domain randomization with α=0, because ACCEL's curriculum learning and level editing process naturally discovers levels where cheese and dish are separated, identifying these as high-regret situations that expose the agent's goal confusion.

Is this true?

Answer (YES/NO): NO